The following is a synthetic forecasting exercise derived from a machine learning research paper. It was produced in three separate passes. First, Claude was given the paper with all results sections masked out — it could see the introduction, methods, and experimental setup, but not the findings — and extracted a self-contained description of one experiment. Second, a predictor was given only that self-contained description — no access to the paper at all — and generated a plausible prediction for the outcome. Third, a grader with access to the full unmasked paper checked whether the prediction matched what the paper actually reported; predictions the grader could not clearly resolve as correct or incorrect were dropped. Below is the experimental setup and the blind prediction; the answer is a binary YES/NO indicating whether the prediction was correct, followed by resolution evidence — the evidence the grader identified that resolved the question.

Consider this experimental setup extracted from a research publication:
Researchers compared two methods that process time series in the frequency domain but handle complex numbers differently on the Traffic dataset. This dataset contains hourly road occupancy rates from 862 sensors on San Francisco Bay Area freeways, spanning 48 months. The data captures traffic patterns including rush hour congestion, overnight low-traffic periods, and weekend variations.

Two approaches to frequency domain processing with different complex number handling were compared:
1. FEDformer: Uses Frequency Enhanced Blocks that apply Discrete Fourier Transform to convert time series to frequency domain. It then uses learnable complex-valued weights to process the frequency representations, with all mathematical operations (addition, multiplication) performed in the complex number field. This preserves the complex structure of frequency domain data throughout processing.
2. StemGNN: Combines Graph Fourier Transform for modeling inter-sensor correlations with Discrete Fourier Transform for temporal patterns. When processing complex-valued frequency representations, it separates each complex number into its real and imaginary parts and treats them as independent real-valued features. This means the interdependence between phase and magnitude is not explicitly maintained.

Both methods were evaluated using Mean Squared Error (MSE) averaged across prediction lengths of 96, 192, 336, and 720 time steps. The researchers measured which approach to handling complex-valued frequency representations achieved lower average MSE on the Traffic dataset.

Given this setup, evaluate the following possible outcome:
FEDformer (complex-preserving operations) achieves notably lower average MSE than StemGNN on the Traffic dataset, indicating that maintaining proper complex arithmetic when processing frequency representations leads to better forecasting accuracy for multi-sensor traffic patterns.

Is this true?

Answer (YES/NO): YES